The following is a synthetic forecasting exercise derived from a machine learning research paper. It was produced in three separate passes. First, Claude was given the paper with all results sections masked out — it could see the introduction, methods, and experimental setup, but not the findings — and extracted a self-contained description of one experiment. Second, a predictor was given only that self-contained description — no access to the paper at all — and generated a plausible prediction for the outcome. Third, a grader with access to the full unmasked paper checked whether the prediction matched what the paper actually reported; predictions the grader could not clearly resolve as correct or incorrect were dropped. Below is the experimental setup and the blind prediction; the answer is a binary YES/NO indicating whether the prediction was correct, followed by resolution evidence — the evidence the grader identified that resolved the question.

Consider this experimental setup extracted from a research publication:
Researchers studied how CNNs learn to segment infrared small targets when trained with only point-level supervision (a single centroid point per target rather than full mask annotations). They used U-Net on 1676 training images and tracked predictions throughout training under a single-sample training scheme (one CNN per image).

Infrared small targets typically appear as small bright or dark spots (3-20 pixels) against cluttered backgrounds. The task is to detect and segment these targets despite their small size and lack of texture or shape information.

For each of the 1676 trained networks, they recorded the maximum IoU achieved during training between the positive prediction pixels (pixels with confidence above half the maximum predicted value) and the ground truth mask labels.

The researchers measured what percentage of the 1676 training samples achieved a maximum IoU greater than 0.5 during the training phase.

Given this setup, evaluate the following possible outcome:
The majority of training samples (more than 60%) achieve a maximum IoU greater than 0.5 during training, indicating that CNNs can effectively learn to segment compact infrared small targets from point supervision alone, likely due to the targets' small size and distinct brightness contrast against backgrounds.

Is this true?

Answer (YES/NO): YES